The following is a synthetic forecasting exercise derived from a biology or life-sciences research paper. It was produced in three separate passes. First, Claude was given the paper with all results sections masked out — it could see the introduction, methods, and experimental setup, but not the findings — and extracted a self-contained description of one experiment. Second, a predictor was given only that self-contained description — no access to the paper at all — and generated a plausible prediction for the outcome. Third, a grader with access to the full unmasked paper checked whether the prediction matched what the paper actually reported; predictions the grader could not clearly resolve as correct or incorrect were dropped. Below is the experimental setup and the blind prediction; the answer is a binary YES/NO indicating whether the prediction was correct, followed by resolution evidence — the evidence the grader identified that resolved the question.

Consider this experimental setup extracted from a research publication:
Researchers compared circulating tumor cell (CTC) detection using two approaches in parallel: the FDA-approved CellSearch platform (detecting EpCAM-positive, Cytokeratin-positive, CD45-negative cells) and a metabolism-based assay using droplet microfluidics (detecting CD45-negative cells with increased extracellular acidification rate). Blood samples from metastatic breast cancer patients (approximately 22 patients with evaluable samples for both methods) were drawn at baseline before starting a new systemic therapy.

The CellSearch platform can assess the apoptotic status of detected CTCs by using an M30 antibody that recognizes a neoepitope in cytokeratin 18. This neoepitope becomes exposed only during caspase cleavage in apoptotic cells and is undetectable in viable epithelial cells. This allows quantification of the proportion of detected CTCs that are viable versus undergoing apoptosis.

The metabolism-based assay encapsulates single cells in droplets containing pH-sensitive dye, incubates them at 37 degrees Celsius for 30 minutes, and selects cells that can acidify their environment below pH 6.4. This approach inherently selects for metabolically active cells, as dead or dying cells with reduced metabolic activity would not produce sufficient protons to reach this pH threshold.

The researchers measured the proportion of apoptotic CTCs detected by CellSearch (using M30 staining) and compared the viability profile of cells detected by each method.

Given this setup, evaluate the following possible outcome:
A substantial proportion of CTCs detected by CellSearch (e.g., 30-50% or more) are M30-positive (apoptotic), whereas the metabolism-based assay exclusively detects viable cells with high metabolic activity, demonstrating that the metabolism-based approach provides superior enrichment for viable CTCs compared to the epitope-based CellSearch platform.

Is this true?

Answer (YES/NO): NO